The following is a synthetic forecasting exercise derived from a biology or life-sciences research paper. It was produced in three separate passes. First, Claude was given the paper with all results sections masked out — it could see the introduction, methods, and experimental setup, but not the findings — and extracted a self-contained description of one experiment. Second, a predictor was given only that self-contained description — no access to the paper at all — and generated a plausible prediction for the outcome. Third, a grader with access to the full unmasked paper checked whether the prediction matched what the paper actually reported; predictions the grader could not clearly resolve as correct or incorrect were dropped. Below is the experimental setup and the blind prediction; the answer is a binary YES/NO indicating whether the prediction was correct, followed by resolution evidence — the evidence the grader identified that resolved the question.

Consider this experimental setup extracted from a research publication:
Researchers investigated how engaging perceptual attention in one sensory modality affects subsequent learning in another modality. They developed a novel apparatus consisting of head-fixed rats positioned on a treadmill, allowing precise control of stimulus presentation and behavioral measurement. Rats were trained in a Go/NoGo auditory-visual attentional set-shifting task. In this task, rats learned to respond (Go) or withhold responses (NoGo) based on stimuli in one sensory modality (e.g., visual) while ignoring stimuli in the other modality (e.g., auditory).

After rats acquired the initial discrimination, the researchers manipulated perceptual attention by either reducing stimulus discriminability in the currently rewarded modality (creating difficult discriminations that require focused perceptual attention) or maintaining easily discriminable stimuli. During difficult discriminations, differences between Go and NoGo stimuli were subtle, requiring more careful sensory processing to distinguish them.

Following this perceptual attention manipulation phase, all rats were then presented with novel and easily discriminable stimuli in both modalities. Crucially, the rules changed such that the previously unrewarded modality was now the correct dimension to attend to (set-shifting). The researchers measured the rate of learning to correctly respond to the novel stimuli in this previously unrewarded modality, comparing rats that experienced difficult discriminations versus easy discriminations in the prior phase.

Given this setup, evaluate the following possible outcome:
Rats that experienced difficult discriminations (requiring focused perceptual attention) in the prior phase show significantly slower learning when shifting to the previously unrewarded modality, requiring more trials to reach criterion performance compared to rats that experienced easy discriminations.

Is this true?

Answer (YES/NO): YES